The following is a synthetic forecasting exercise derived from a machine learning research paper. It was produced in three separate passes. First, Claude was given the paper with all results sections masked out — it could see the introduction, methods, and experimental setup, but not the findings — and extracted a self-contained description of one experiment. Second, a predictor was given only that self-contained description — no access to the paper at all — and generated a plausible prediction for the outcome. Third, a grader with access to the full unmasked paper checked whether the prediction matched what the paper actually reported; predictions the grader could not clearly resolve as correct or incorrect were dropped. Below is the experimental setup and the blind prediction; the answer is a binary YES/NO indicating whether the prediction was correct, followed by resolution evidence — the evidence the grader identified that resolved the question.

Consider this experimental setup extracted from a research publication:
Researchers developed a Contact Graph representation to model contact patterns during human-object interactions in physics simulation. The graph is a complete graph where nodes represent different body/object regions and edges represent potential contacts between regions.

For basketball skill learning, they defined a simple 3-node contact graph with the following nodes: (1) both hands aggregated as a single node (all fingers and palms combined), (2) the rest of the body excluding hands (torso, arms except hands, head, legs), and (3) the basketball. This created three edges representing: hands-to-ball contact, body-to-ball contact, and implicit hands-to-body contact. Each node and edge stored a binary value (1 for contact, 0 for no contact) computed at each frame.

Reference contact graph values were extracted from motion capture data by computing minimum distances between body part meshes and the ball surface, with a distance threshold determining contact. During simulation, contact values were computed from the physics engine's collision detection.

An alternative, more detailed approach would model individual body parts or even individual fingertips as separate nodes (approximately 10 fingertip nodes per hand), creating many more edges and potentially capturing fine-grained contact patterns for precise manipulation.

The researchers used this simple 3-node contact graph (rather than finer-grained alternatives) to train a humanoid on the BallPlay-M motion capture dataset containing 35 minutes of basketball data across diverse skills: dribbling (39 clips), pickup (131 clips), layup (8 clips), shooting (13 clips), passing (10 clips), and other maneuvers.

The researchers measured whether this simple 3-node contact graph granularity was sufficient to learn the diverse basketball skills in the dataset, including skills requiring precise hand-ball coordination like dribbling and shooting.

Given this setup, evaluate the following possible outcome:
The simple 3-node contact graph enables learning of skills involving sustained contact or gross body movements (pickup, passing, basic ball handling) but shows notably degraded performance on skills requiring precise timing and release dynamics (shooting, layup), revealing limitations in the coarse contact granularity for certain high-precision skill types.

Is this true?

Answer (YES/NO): NO